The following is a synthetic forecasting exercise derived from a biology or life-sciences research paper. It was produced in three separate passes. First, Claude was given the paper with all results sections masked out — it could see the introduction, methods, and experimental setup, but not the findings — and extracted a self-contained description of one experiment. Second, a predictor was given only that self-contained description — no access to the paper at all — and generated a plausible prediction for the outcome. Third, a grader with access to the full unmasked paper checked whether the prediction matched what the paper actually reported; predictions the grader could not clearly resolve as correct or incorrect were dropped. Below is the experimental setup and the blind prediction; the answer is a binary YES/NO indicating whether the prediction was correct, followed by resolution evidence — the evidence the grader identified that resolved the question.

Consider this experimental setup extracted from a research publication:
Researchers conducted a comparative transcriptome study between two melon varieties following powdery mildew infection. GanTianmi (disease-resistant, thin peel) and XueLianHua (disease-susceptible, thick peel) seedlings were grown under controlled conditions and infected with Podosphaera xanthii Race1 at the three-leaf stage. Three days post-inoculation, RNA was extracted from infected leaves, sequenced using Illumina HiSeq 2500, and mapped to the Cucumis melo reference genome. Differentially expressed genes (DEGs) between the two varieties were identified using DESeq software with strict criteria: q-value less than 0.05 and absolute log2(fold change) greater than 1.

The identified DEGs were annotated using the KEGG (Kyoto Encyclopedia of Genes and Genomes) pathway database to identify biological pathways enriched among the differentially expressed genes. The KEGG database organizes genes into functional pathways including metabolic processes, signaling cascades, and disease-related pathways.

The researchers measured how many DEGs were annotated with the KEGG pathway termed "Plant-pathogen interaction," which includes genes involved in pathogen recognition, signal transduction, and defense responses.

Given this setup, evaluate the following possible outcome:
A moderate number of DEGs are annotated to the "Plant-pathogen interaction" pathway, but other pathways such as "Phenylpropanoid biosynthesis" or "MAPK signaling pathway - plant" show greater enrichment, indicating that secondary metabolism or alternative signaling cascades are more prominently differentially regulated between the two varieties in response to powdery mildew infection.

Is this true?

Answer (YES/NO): NO